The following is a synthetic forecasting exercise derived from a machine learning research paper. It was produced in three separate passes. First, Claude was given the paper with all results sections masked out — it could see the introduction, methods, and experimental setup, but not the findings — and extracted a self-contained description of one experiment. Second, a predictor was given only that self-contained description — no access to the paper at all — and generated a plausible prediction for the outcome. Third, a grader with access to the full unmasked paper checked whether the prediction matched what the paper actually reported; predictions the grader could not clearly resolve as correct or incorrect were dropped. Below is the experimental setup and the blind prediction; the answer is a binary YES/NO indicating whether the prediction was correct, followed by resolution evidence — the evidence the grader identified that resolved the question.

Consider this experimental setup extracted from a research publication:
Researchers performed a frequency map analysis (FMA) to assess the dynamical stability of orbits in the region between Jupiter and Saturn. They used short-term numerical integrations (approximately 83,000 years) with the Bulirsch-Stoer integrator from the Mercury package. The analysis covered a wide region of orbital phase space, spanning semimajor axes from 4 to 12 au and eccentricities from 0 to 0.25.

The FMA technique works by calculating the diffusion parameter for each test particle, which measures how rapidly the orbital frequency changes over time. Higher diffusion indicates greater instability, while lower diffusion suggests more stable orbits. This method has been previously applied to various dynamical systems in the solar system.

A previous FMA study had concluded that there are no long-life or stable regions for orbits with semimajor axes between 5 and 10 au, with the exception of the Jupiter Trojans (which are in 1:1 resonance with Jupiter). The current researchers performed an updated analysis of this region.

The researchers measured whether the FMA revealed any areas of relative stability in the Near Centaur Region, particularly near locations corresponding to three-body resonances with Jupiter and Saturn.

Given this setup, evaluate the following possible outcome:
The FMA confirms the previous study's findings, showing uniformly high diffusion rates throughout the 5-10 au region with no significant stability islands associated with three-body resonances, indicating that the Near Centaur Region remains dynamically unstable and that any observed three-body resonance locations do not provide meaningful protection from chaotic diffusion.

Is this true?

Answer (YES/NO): NO